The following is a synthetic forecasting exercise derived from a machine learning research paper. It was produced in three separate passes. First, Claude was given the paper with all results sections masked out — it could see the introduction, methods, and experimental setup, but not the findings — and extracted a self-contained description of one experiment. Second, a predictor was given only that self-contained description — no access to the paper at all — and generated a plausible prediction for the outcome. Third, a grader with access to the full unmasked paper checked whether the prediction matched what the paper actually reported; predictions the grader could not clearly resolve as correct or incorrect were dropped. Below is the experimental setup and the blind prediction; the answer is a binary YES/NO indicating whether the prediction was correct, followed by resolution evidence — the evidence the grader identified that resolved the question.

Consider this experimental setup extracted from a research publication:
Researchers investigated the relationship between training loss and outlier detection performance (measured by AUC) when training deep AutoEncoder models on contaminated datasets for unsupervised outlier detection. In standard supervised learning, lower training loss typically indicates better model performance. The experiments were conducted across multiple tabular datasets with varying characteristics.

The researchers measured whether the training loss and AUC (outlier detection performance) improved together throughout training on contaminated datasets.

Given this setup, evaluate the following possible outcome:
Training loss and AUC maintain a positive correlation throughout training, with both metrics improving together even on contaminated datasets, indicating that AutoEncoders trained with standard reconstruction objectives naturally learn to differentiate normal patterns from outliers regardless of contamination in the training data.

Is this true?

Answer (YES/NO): NO